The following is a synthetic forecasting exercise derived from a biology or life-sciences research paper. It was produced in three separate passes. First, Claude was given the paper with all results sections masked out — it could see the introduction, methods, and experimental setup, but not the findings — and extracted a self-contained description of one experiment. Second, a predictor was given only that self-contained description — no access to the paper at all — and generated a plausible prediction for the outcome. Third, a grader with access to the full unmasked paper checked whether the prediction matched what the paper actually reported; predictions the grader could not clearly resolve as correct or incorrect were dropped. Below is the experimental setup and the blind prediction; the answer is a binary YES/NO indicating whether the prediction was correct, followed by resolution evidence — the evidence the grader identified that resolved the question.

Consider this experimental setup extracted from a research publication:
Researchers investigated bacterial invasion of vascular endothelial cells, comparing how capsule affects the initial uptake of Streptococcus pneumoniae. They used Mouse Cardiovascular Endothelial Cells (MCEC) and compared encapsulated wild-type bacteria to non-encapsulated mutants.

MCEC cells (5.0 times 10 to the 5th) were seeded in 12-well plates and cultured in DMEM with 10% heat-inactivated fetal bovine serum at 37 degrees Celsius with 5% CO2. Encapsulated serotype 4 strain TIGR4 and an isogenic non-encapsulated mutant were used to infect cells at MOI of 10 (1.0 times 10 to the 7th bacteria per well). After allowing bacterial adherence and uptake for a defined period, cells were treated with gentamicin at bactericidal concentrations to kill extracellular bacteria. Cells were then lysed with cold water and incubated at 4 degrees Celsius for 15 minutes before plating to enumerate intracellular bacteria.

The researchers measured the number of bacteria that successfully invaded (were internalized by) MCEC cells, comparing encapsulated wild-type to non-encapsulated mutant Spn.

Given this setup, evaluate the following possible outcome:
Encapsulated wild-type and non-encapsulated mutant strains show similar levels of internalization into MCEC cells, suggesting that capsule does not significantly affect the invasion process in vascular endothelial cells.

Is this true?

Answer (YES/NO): NO